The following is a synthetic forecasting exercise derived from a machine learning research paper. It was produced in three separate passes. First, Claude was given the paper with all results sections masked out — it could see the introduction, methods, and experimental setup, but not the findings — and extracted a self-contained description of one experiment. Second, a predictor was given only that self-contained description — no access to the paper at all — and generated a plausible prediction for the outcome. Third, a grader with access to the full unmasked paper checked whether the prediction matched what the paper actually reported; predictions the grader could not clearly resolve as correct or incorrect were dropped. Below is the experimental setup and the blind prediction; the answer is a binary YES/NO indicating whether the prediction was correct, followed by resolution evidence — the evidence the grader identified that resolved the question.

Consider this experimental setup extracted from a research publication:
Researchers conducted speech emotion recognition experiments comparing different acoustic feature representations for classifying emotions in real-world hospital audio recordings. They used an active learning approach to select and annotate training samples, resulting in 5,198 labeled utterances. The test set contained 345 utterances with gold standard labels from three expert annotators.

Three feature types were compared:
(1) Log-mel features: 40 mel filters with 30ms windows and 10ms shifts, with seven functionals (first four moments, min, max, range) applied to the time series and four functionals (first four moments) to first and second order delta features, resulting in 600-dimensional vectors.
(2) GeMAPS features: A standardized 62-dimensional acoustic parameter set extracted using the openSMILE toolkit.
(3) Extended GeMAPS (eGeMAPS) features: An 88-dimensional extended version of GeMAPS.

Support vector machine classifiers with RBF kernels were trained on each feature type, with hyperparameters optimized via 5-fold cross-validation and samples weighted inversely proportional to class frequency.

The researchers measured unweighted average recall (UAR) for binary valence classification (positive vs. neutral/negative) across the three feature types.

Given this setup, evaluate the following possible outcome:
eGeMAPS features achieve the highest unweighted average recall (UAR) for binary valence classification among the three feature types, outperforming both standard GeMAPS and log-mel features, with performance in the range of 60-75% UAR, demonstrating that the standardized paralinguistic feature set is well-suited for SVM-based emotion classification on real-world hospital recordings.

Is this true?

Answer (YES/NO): NO